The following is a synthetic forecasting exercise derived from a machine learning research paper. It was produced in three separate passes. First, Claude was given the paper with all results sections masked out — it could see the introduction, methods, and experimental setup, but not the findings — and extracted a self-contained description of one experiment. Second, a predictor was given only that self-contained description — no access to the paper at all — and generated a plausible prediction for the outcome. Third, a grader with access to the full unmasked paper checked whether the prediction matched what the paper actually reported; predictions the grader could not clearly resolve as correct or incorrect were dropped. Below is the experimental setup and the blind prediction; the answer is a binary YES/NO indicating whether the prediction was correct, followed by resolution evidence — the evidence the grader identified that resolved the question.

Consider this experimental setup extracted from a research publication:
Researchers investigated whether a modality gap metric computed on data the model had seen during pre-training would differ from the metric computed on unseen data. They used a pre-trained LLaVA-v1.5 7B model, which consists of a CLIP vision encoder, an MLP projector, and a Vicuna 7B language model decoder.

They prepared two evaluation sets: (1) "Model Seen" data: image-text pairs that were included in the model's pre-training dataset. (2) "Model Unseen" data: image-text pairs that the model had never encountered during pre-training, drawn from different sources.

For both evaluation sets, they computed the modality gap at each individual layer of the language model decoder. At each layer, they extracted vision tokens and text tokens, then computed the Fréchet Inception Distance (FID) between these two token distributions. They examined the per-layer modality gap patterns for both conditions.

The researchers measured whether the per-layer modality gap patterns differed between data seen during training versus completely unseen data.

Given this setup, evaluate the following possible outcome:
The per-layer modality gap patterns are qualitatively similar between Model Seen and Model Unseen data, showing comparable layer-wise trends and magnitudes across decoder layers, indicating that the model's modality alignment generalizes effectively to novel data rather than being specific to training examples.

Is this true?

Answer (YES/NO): YES